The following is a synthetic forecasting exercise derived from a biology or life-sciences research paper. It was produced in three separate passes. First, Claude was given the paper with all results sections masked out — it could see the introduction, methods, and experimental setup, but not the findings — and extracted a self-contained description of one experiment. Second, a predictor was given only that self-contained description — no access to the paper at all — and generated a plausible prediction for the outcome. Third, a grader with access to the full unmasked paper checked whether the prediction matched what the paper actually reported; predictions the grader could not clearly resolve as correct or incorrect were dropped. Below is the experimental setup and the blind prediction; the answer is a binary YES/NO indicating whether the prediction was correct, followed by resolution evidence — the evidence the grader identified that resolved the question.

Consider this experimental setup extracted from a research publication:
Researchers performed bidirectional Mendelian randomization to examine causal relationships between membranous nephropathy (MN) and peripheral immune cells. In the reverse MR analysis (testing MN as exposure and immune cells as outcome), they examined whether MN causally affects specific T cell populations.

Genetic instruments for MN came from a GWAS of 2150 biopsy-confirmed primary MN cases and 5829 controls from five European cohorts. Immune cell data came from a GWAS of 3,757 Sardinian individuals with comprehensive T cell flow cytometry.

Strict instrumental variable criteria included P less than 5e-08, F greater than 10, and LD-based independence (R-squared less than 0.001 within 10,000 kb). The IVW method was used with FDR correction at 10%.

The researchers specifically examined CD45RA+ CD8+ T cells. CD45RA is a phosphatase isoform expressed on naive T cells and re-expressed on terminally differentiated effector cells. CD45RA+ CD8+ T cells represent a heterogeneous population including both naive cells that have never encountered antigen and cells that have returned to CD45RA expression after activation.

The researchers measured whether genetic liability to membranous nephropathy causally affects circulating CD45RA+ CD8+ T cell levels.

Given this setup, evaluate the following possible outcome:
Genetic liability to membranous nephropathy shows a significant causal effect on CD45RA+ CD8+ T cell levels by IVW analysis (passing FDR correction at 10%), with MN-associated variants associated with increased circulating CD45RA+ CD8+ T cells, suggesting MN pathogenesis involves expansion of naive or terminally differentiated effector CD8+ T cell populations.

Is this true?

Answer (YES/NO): YES